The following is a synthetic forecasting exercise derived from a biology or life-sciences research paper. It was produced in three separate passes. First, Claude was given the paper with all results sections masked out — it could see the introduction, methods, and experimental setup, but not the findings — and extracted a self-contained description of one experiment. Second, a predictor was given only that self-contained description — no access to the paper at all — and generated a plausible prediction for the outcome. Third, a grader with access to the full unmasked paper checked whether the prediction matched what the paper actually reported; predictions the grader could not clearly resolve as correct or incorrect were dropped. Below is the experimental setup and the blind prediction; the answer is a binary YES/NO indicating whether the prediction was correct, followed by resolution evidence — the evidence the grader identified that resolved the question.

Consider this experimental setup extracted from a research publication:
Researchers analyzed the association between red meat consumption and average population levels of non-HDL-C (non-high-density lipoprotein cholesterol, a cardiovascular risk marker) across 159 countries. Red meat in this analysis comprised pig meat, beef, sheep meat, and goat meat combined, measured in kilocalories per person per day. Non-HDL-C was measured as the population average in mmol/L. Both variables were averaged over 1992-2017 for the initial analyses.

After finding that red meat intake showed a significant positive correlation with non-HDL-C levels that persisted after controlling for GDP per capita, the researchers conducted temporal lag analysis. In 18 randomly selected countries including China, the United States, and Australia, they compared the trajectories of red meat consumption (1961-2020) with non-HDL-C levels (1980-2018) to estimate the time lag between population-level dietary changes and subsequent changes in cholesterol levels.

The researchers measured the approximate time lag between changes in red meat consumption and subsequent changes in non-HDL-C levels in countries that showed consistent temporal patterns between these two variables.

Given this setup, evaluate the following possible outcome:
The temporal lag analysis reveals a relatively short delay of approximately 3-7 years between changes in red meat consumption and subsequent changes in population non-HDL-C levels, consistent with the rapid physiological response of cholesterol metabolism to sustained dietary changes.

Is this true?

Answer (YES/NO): NO